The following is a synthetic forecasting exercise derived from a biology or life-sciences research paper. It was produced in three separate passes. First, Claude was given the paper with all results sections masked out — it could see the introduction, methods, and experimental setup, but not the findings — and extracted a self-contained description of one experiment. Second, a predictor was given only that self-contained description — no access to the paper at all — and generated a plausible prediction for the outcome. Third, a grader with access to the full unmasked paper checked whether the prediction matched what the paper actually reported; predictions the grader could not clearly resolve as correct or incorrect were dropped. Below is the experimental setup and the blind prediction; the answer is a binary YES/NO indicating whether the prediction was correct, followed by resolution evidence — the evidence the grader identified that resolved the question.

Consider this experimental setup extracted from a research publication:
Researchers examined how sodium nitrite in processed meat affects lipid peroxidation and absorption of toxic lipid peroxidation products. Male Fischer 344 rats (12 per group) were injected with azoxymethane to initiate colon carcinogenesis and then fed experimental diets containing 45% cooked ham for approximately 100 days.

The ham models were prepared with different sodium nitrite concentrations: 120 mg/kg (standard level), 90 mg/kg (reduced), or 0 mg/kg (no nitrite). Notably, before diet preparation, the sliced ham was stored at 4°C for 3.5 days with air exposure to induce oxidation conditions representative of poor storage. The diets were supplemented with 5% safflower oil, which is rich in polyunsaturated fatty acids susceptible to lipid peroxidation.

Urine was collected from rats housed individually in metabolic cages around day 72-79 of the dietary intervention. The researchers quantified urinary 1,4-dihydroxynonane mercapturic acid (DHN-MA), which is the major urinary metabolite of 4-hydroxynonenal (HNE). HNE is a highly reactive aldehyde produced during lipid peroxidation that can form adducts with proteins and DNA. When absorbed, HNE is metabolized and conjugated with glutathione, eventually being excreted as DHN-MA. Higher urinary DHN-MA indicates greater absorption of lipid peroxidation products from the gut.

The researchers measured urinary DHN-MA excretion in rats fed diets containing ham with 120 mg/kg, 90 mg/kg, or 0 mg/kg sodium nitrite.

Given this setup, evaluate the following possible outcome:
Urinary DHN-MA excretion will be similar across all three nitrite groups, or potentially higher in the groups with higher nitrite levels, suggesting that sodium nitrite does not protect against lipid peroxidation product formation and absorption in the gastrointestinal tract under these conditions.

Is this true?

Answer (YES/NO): NO